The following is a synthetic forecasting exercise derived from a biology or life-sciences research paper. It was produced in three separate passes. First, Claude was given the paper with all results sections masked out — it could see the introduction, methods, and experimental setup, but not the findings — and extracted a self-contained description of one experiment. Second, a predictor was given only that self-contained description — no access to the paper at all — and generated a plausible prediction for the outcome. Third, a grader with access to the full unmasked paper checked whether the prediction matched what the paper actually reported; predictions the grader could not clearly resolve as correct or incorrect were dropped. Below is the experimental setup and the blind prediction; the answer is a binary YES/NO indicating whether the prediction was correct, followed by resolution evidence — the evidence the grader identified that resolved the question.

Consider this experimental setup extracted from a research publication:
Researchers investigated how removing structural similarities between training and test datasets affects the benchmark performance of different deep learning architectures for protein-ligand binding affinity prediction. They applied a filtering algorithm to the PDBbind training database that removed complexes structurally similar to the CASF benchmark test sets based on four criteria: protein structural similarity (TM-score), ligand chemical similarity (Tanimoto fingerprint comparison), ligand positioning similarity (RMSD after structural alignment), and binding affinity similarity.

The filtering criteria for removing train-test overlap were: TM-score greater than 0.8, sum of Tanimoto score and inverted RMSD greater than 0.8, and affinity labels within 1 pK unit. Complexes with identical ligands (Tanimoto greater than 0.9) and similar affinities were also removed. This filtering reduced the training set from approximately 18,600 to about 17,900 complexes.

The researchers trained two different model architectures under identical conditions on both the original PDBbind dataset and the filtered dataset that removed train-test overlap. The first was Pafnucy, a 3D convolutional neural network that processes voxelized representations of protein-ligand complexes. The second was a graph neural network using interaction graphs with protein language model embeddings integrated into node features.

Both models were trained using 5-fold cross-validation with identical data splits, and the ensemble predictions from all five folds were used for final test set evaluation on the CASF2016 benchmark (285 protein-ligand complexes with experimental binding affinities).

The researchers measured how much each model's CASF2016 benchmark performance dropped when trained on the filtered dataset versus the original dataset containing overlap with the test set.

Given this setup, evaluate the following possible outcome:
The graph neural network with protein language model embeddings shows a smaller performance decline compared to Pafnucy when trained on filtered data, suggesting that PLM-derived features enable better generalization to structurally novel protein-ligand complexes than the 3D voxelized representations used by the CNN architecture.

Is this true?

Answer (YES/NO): YES